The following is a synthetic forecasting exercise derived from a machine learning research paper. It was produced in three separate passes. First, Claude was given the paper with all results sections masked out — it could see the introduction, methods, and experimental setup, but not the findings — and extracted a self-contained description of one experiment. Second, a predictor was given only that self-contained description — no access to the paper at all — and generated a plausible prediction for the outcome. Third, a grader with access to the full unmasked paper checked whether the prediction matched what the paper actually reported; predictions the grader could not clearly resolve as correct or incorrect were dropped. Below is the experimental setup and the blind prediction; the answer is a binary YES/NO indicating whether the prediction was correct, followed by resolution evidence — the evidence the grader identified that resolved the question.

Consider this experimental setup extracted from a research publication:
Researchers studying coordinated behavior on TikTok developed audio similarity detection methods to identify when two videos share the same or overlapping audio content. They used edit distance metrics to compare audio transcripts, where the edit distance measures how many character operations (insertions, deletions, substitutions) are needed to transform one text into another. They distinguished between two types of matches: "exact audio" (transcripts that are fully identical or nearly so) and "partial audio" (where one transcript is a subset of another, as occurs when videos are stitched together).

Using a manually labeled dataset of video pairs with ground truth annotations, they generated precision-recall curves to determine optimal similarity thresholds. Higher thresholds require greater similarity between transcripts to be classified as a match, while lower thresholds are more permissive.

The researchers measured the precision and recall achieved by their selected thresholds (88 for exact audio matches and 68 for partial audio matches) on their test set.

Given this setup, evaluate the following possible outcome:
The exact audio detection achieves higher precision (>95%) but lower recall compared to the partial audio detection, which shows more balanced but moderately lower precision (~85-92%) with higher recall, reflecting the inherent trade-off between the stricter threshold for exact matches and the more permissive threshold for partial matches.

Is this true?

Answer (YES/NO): NO